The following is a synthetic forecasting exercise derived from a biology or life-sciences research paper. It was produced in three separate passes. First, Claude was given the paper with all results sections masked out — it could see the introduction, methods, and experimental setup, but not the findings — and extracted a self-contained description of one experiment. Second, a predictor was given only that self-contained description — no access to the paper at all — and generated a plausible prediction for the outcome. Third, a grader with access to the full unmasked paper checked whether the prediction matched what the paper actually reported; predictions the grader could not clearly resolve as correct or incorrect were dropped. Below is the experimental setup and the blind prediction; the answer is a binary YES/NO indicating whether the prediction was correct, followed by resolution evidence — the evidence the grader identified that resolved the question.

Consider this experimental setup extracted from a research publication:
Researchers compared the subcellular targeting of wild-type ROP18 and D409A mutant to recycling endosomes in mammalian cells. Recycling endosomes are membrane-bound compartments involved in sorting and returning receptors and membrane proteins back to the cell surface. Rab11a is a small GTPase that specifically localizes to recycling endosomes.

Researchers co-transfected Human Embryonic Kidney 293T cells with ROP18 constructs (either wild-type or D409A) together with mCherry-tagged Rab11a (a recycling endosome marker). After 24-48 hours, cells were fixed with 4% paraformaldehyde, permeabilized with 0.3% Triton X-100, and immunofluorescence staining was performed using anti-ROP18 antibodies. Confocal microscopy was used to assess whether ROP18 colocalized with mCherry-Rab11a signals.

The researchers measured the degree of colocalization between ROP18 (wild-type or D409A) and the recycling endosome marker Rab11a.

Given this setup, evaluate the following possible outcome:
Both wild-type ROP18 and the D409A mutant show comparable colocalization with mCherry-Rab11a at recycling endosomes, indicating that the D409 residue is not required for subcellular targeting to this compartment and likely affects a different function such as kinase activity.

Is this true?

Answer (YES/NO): NO